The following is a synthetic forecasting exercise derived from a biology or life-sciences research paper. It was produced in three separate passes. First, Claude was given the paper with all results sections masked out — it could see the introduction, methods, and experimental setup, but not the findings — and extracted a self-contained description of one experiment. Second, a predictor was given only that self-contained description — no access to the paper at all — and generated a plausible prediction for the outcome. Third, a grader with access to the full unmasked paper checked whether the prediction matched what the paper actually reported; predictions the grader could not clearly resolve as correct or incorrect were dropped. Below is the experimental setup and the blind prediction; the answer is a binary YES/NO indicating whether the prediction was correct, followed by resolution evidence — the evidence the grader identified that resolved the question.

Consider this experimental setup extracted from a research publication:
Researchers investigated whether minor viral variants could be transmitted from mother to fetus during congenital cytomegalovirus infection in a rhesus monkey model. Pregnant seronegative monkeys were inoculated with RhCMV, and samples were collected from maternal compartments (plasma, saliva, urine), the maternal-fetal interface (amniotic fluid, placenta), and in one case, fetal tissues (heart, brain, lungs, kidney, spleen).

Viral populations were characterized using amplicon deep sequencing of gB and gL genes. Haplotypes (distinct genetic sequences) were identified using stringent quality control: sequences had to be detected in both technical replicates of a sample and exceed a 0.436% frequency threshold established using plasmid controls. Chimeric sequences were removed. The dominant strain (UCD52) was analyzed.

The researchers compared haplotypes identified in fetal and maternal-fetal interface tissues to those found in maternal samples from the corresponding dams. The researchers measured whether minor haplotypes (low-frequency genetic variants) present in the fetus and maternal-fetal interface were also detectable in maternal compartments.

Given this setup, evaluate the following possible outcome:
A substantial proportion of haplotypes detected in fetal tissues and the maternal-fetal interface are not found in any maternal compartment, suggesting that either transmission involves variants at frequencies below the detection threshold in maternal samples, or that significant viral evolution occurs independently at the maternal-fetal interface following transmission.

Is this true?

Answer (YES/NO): YES